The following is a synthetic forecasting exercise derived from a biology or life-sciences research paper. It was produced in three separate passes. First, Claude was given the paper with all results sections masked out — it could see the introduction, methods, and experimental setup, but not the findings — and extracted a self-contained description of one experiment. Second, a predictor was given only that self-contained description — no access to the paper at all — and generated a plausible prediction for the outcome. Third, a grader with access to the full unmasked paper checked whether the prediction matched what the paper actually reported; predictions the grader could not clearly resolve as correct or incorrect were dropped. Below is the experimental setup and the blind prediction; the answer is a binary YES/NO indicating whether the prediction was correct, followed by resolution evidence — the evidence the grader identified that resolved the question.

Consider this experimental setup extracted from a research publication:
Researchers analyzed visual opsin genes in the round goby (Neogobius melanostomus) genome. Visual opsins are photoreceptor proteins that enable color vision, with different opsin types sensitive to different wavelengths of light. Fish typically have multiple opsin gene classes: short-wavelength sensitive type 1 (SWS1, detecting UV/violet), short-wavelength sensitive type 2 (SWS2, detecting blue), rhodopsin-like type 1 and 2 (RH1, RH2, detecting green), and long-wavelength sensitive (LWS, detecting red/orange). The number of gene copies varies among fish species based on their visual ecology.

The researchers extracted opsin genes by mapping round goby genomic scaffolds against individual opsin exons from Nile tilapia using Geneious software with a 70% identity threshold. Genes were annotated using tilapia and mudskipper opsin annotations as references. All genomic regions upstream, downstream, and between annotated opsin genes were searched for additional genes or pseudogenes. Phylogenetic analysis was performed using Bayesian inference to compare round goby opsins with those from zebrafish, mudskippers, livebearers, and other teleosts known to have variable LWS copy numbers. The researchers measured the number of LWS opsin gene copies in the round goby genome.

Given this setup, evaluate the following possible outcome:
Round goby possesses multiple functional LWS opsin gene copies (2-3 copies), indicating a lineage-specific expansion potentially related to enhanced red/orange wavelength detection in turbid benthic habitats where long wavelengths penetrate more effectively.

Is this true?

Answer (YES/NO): NO